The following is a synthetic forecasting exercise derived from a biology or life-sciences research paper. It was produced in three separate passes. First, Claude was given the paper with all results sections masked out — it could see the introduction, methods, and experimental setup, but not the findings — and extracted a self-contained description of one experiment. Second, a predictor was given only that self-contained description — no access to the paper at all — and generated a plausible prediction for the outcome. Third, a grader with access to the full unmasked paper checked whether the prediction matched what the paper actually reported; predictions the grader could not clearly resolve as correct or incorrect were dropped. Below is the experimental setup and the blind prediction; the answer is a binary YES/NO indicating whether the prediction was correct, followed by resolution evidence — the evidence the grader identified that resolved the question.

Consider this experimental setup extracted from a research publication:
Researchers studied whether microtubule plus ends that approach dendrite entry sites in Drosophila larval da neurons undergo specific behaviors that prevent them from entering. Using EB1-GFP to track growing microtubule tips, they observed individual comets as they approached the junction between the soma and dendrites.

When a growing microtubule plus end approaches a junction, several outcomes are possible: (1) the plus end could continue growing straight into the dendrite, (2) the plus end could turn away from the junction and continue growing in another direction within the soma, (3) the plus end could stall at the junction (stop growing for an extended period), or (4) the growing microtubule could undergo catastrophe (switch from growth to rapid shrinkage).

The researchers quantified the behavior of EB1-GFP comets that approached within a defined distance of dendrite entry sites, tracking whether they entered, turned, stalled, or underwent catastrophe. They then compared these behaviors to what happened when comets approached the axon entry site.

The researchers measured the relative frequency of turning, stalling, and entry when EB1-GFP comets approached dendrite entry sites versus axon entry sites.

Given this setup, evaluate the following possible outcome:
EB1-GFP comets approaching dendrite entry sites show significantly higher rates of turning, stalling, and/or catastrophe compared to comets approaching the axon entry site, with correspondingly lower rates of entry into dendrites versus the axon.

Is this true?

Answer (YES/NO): YES